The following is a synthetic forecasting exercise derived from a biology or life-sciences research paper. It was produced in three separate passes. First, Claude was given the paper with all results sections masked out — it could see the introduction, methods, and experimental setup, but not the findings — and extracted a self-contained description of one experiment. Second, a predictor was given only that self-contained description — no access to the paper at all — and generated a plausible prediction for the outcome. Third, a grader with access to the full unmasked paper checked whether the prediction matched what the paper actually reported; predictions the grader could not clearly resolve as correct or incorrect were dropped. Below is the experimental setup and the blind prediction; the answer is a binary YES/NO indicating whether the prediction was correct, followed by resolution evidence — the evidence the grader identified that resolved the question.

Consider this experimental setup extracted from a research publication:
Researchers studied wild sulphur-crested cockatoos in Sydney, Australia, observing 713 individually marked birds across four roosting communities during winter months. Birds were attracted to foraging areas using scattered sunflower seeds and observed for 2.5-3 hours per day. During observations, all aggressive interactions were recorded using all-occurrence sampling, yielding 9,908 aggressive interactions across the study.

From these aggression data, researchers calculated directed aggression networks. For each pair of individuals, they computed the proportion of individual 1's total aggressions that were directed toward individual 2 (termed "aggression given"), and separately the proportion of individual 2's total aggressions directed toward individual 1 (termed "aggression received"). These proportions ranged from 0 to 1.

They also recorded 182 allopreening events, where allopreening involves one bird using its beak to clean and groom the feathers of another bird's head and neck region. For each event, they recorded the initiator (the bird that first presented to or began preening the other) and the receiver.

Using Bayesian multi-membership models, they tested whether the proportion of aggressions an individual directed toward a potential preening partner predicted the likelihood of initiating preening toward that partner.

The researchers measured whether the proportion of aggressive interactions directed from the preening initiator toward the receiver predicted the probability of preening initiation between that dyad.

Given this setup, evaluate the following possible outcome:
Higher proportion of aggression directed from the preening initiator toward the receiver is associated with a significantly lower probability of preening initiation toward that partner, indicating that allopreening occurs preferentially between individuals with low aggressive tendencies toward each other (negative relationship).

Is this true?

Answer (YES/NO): NO